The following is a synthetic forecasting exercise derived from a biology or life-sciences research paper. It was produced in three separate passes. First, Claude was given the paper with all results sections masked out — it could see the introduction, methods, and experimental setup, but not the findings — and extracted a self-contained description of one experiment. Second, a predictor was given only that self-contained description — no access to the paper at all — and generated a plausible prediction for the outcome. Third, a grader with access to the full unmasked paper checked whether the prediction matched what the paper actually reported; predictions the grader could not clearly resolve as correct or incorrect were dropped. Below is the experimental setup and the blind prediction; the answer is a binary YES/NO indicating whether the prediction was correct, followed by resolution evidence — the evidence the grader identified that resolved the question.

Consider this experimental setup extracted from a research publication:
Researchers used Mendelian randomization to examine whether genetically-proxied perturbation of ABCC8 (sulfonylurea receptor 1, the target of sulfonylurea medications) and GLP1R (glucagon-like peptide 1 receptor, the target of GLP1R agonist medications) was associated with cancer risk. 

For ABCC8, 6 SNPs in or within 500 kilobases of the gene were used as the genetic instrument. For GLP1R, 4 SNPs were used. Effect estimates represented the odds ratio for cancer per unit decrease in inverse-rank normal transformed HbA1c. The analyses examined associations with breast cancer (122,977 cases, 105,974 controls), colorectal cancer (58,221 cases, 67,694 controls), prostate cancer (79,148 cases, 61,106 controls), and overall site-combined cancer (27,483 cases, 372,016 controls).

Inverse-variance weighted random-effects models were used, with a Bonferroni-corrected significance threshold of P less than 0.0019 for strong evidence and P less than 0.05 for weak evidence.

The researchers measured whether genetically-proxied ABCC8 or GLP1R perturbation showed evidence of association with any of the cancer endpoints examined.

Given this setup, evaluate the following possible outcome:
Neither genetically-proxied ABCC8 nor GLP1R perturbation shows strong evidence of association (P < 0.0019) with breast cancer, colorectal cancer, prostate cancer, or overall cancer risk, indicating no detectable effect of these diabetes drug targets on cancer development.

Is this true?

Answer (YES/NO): YES